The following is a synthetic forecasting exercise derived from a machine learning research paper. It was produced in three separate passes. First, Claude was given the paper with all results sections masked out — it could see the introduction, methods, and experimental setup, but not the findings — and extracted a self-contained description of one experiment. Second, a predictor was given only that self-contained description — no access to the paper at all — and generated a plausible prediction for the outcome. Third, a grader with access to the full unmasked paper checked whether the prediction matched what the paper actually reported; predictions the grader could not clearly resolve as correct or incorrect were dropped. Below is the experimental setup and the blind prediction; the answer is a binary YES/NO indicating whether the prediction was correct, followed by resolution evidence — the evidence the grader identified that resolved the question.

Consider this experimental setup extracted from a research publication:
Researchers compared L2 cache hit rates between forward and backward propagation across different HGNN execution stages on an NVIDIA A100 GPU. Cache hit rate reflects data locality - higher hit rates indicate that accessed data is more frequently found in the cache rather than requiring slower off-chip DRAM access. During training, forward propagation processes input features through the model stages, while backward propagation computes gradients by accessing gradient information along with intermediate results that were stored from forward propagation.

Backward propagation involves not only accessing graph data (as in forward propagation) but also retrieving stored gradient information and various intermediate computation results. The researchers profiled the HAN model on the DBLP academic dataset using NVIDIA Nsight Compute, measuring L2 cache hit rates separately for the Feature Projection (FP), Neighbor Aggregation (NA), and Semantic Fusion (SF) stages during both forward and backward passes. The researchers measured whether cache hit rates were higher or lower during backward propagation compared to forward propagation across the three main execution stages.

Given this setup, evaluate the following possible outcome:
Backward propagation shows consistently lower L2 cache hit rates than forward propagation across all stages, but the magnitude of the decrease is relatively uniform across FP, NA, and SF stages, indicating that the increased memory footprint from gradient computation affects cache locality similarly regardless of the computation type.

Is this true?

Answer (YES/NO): NO